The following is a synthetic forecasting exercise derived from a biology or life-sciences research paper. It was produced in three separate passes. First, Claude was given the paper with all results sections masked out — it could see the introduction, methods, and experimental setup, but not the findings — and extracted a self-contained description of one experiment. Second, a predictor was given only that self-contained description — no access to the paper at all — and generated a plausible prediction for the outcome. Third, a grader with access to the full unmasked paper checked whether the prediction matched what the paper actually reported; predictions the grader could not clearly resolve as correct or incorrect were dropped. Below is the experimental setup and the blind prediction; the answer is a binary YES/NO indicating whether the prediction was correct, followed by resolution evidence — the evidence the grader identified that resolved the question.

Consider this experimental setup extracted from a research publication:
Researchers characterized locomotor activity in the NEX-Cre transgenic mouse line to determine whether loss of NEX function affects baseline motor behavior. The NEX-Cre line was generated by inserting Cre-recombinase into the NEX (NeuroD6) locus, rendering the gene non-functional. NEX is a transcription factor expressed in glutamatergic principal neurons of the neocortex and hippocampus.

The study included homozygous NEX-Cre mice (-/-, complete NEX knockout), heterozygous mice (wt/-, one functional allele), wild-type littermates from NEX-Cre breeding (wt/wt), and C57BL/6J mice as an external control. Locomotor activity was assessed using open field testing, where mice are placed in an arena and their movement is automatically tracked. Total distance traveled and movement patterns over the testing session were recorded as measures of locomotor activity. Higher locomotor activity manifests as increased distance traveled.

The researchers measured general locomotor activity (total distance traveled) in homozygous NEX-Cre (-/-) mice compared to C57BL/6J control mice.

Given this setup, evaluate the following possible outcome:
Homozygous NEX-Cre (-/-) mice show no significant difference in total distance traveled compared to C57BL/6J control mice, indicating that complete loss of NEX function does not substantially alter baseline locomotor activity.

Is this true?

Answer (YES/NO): NO